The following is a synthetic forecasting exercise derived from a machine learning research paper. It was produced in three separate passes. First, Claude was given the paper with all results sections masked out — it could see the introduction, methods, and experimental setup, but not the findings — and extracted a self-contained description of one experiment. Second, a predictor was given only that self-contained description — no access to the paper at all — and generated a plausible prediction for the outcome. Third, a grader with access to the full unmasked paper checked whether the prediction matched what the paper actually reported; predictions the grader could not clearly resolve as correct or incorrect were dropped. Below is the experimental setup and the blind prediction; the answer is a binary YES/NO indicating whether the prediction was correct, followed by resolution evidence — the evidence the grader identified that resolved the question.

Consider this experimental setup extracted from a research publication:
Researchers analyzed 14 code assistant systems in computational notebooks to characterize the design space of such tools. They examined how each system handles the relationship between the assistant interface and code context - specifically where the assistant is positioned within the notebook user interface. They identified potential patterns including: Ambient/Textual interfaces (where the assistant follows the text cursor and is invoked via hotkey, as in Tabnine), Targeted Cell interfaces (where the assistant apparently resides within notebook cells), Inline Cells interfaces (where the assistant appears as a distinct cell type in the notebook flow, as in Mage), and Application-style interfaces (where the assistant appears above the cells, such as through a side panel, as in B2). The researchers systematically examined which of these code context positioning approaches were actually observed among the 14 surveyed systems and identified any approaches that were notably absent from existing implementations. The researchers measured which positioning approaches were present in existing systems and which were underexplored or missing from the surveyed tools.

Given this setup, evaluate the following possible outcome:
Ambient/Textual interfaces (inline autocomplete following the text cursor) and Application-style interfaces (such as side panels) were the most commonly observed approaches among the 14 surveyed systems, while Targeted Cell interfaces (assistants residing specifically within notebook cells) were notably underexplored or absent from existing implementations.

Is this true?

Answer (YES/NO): NO